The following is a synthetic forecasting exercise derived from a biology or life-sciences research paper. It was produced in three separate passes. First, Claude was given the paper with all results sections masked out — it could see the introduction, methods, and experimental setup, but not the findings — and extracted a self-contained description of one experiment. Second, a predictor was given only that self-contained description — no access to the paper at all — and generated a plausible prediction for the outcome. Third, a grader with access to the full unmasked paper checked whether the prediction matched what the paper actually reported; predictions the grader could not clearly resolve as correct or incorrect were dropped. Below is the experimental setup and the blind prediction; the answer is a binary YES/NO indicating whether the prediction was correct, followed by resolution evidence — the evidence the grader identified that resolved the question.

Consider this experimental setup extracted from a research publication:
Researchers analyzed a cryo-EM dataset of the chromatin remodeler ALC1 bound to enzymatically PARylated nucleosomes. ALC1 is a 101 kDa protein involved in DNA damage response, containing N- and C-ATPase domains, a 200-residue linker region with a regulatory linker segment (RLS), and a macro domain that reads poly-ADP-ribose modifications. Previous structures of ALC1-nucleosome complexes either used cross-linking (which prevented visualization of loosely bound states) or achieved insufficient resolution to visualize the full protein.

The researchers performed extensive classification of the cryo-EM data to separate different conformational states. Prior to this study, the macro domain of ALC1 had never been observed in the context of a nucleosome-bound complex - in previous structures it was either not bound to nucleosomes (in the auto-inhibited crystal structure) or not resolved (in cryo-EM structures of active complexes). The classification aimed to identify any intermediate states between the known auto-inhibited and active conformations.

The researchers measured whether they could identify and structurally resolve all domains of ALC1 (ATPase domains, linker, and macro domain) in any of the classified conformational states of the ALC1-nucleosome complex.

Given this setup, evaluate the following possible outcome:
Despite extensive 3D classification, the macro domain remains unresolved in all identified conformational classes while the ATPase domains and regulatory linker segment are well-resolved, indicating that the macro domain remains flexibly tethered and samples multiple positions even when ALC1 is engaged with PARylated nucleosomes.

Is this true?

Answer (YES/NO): NO